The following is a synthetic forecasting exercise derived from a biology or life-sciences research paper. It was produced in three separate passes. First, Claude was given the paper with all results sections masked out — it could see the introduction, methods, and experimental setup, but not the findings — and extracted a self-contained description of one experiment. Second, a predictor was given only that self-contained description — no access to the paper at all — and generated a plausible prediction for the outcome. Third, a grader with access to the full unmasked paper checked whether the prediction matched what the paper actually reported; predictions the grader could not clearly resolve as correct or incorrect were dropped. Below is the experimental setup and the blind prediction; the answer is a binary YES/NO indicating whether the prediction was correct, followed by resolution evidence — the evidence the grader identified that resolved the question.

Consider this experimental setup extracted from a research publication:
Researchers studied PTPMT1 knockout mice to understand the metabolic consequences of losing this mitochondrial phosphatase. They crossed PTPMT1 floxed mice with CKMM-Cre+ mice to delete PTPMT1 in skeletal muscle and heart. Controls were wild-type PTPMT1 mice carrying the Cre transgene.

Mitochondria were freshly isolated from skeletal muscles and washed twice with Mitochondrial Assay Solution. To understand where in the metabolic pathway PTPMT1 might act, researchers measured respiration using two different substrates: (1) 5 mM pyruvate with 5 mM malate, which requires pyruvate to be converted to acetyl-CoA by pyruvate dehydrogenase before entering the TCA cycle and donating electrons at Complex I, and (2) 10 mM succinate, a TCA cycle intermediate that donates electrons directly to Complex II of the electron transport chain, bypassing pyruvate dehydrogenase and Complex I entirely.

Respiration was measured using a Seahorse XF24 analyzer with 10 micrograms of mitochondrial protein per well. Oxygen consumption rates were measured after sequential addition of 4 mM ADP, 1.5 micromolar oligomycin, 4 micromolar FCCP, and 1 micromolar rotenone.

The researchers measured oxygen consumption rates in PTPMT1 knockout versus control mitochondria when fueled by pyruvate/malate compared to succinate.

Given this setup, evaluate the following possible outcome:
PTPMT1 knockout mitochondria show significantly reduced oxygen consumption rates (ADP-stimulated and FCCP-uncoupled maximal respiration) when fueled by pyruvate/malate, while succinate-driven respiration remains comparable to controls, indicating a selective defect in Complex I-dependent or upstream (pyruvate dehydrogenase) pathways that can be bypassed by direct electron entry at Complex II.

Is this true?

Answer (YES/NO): YES